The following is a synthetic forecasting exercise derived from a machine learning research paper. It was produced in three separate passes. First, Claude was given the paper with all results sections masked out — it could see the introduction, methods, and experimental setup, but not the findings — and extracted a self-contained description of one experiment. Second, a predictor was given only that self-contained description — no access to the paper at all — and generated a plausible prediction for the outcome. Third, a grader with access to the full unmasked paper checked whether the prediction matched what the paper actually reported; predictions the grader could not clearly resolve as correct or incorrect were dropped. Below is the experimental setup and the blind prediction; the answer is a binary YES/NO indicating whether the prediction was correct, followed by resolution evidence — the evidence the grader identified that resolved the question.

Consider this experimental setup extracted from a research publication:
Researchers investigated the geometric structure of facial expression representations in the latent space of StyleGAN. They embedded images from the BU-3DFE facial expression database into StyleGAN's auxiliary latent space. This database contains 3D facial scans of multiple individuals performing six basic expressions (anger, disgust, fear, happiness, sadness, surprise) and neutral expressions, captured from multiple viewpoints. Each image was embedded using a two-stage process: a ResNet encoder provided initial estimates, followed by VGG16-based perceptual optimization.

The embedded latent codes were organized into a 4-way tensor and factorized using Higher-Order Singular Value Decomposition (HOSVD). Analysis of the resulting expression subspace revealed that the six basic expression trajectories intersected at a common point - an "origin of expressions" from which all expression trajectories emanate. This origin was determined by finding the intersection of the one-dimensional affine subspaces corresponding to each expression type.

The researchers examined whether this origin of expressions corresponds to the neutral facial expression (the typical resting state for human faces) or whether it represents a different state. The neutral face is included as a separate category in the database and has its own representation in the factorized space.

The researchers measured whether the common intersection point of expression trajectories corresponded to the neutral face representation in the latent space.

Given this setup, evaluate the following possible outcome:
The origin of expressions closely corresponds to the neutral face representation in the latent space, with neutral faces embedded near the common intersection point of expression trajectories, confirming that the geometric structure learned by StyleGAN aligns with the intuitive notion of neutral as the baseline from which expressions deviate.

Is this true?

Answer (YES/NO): NO